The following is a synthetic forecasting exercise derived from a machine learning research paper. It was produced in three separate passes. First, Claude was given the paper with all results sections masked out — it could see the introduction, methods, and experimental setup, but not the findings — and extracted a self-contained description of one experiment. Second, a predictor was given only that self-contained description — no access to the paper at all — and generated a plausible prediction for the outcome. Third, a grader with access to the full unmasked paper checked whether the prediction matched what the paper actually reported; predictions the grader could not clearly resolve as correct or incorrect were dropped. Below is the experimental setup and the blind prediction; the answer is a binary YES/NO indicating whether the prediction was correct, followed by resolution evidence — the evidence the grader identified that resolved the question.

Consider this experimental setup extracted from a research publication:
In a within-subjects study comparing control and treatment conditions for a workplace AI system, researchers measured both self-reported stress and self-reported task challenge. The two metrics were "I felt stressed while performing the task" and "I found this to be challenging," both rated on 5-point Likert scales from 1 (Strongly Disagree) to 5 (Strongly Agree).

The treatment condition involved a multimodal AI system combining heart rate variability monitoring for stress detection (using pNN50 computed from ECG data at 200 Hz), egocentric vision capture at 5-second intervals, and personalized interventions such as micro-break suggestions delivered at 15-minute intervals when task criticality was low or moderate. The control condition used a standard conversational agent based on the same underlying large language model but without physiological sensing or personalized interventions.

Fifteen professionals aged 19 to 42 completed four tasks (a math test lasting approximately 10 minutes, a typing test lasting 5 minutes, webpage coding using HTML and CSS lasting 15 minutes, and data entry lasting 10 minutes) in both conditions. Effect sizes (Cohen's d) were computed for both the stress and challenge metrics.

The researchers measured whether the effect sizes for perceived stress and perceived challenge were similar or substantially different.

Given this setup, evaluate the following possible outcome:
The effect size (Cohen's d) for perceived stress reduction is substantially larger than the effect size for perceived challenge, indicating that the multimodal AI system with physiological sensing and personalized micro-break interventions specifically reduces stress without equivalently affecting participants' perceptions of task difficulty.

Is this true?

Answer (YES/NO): NO